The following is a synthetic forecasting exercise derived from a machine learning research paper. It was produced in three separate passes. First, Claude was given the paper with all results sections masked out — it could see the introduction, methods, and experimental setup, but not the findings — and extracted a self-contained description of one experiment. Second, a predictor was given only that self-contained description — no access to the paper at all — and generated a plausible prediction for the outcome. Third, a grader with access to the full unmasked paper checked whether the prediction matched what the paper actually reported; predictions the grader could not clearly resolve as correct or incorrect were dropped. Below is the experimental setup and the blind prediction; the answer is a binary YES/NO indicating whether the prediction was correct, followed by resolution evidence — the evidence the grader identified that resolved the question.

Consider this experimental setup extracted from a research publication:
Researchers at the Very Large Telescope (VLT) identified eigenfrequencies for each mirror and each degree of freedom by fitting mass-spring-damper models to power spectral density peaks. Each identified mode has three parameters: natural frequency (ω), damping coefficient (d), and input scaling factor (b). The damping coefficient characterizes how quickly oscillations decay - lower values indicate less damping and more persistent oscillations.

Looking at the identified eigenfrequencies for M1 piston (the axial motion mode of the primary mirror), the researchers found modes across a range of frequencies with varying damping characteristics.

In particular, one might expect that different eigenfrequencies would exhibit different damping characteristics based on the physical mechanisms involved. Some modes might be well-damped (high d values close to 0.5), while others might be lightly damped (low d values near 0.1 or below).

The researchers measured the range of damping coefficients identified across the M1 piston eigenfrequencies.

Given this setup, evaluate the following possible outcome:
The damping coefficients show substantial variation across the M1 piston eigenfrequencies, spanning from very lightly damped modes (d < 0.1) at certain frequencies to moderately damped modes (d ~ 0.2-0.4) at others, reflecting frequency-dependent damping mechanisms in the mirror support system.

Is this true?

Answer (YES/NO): NO